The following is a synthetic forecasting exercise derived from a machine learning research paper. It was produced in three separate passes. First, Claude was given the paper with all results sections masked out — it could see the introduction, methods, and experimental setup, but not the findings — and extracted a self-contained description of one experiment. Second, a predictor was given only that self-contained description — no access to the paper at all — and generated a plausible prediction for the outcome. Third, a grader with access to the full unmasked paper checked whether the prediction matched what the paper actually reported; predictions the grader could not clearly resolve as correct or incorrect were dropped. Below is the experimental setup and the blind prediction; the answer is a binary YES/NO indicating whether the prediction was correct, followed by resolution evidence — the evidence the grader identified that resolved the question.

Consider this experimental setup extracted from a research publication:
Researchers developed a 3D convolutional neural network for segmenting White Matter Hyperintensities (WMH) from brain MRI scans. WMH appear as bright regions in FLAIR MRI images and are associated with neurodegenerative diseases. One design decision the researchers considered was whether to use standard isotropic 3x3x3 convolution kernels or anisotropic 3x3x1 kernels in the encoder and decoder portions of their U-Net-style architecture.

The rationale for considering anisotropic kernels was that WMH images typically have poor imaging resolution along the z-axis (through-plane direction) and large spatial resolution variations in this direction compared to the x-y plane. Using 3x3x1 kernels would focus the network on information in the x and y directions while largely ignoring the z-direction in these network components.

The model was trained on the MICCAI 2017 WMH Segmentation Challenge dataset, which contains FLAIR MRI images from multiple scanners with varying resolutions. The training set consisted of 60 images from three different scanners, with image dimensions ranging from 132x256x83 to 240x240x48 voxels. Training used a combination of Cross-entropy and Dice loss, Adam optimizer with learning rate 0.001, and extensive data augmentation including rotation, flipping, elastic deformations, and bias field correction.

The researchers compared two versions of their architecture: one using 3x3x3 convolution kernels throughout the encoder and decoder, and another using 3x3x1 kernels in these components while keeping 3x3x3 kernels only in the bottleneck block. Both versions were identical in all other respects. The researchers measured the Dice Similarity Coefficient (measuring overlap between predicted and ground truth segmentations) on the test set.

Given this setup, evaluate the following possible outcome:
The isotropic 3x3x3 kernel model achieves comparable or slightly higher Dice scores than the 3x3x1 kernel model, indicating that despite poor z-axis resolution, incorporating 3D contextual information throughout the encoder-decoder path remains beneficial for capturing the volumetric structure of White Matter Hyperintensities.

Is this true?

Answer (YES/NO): NO